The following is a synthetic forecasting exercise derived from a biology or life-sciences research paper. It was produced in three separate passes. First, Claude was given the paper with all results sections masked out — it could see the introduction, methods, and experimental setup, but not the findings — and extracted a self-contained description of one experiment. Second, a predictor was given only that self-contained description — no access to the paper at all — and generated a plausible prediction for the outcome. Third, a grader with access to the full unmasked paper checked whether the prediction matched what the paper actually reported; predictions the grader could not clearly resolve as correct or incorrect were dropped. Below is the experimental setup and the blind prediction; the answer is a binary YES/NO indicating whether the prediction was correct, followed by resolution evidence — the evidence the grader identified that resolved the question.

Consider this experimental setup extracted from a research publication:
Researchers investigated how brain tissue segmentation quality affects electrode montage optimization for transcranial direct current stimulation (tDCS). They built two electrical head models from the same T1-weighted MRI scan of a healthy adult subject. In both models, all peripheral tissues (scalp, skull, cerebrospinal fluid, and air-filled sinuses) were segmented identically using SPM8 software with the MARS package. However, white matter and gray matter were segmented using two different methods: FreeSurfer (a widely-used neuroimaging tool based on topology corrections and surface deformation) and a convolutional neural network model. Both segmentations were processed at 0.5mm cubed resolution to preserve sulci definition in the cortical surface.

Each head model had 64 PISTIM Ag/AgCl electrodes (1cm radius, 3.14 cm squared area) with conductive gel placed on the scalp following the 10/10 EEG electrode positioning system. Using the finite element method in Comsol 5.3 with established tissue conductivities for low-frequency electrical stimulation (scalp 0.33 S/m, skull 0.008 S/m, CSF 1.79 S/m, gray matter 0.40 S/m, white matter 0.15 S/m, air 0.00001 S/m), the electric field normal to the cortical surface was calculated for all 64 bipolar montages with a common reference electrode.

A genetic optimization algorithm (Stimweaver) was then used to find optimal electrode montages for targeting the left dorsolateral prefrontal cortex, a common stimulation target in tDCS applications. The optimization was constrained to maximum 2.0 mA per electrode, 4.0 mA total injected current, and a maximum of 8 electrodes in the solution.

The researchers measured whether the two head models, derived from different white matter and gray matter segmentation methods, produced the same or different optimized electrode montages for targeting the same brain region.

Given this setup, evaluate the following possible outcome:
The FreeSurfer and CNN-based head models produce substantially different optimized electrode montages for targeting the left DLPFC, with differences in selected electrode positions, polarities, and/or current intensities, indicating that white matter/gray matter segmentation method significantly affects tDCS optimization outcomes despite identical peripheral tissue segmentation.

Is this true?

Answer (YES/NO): NO